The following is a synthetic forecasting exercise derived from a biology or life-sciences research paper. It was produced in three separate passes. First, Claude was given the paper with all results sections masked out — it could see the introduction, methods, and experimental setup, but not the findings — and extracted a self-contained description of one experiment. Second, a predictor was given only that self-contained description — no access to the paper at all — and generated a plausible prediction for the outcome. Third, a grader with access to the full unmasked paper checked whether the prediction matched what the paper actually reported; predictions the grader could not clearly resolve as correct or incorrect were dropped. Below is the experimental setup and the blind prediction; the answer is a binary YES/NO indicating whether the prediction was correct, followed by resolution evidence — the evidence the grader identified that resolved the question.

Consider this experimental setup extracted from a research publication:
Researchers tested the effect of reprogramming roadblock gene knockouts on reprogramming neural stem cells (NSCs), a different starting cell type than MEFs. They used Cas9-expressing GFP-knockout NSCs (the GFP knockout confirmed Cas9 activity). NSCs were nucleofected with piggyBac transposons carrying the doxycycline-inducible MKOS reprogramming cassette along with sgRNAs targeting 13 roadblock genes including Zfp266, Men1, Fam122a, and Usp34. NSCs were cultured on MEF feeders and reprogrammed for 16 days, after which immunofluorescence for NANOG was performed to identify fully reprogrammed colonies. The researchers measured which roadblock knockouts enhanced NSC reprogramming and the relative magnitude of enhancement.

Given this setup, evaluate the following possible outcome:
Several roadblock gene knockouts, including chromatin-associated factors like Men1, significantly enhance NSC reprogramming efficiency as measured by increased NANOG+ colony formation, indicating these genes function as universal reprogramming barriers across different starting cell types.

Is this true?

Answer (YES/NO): YES